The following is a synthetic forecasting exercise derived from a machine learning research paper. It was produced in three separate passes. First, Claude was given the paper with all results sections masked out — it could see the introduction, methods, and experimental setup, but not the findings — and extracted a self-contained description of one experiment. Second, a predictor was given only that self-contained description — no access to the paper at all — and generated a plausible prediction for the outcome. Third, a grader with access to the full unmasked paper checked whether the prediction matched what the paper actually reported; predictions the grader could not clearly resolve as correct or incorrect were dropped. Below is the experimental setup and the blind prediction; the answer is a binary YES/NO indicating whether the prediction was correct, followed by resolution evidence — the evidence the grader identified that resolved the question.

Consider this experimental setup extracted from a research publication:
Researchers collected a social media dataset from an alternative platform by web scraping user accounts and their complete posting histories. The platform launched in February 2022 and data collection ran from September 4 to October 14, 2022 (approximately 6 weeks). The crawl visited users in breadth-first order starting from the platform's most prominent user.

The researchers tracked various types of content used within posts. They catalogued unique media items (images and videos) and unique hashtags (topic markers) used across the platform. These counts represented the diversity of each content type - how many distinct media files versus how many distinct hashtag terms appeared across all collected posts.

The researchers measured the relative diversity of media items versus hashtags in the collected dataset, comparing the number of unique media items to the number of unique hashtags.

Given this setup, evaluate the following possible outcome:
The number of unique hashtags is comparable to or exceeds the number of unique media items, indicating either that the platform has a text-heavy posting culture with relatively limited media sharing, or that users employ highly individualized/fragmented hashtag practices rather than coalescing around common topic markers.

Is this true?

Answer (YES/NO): NO